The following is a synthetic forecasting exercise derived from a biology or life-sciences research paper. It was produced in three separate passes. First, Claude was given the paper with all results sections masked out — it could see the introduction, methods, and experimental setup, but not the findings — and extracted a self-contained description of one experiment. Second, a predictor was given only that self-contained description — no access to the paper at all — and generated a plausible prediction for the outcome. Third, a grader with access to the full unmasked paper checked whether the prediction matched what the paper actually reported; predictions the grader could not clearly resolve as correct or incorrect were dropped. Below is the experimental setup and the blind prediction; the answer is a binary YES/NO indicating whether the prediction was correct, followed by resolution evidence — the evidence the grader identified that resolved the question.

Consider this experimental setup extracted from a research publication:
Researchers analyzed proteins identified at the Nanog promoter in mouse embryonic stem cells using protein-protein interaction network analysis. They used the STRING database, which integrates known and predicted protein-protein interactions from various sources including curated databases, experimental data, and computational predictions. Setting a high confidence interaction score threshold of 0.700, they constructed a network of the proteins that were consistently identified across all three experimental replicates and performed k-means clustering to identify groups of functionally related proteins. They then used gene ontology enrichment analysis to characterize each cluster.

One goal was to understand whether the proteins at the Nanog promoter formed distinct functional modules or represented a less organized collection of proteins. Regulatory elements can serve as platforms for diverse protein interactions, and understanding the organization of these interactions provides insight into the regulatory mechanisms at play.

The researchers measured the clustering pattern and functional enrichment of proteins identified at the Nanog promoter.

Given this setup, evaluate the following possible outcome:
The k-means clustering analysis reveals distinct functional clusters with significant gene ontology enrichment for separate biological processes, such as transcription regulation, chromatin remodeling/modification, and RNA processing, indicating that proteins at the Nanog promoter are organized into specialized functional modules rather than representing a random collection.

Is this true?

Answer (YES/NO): YES